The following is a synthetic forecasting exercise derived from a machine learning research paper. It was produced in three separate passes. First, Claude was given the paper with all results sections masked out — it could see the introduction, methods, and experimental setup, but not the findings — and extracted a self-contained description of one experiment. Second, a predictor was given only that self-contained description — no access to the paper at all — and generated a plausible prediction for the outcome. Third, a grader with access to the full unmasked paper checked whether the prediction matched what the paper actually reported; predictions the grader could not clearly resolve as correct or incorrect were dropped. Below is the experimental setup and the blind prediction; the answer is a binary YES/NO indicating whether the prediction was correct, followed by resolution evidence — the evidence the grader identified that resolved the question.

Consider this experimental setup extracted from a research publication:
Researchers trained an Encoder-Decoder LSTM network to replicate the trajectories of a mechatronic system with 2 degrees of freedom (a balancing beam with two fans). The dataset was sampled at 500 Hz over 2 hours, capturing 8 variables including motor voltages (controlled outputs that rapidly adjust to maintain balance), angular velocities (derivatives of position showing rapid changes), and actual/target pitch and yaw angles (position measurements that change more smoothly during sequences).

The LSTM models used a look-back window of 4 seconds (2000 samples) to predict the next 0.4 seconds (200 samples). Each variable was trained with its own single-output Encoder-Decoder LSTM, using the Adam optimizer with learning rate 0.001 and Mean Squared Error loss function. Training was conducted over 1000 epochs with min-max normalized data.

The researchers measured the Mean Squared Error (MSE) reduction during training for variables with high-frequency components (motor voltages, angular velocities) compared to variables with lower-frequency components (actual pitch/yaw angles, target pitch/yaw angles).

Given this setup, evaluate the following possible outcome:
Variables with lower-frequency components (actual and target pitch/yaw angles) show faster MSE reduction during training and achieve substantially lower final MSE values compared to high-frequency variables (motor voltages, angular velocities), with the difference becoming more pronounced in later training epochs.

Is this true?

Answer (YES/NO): YES